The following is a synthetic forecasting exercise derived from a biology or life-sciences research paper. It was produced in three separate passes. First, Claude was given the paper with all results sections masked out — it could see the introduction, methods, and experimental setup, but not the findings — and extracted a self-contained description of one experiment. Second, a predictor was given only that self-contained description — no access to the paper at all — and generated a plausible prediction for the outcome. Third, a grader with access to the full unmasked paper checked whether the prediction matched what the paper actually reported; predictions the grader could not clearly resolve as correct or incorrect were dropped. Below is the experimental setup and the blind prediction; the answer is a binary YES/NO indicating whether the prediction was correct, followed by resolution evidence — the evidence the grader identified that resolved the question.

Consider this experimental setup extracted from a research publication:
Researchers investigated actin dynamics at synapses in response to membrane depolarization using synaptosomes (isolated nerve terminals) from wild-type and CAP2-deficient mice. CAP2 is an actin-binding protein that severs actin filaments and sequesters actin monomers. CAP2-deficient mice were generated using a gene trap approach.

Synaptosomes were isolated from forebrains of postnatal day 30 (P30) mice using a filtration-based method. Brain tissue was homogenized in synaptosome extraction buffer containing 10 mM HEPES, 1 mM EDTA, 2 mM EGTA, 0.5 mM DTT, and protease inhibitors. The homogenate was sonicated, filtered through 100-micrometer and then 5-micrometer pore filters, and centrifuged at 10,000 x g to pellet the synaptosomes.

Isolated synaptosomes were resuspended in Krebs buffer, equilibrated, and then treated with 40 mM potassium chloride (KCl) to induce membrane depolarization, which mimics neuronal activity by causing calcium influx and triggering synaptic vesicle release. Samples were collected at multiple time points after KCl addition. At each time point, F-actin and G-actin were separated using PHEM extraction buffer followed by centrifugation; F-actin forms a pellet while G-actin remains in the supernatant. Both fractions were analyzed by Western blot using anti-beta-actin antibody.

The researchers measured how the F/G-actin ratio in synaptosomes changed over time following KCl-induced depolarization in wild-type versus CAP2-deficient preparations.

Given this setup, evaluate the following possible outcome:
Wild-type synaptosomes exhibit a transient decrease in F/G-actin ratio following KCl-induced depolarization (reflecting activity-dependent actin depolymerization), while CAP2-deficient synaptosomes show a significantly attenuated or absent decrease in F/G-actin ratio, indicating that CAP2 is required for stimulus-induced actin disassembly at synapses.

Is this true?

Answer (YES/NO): NO